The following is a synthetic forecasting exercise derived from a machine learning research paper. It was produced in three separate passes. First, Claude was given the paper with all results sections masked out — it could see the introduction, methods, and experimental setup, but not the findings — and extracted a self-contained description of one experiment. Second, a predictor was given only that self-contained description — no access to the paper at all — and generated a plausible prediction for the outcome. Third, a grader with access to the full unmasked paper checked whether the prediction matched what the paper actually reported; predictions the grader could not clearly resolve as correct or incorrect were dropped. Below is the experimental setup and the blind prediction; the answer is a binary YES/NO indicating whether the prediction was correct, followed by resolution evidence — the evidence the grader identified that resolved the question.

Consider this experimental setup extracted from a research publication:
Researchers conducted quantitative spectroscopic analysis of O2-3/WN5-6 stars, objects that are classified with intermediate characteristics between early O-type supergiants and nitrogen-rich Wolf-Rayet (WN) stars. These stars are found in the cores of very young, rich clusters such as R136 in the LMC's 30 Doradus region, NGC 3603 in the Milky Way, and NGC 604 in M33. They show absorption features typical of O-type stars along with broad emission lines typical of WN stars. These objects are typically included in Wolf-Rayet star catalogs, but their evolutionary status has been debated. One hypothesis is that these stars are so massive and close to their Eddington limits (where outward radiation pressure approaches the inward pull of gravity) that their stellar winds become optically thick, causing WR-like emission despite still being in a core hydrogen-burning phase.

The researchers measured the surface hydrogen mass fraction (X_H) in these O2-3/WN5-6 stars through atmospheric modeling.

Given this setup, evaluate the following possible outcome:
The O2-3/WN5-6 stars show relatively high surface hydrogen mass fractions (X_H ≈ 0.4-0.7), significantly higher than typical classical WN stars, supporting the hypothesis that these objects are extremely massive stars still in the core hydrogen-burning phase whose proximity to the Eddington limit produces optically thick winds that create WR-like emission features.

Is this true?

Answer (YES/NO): YES